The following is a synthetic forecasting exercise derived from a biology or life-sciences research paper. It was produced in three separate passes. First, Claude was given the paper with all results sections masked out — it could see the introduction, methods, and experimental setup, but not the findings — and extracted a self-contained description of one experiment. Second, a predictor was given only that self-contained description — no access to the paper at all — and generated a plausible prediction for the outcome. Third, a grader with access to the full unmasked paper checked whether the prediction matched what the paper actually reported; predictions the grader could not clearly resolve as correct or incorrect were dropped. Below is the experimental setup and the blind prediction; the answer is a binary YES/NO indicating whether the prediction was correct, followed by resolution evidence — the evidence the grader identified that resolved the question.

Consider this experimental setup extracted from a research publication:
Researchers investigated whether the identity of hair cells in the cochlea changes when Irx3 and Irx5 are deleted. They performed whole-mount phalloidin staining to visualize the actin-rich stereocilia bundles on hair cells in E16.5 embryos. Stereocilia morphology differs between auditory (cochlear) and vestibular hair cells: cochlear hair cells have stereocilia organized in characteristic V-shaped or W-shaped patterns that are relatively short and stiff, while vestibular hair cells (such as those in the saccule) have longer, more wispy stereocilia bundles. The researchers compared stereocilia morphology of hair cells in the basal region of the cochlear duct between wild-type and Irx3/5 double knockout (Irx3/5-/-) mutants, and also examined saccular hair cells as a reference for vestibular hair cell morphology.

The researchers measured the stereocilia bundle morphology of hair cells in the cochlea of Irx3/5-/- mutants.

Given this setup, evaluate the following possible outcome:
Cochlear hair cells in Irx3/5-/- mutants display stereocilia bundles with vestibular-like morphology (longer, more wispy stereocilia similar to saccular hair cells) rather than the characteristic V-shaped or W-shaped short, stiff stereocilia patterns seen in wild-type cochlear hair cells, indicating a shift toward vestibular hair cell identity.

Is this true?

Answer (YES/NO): YES